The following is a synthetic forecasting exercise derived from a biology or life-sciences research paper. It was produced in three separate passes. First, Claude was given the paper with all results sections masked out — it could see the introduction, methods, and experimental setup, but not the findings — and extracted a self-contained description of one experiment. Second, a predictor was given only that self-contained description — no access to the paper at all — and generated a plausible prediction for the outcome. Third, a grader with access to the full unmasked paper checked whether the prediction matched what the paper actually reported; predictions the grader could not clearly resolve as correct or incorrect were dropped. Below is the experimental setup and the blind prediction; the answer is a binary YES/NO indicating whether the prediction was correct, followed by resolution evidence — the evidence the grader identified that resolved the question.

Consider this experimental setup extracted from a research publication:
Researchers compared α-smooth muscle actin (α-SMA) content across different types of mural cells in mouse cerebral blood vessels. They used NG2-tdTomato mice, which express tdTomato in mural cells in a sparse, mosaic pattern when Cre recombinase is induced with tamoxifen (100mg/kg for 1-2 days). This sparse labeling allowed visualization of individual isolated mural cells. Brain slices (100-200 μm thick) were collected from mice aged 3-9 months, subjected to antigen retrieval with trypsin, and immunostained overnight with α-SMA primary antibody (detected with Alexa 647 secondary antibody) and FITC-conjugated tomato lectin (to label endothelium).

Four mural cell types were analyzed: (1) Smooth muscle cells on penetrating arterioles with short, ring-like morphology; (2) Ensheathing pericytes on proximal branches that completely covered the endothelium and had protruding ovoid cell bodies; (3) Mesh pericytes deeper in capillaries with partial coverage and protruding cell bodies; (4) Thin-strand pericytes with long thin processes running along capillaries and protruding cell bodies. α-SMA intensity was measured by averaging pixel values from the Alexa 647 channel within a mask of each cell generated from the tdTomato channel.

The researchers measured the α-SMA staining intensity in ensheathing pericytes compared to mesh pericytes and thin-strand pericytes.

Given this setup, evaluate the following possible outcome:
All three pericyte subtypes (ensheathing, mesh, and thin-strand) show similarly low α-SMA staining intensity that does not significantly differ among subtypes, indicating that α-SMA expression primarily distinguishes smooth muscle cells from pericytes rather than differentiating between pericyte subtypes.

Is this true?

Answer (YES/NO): NO